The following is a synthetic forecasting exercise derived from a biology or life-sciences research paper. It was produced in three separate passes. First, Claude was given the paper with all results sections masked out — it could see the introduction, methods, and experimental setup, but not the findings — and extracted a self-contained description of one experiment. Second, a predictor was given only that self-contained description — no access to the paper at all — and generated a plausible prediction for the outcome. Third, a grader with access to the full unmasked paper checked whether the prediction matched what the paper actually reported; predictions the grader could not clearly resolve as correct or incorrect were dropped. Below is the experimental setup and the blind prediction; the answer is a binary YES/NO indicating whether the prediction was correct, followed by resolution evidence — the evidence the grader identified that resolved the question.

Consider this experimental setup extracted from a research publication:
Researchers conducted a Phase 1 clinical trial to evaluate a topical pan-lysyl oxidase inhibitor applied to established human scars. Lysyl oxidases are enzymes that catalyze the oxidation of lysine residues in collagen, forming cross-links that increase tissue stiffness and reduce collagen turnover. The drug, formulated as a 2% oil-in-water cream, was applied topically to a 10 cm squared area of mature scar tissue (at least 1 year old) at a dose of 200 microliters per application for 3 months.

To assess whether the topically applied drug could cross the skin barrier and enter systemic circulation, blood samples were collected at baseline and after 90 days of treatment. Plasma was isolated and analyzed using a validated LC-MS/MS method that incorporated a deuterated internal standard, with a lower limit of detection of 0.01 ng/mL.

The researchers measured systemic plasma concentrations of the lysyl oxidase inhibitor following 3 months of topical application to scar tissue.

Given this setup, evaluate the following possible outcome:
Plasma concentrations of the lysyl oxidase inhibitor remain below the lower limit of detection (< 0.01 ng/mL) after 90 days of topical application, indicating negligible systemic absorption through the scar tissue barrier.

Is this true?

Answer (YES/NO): NO